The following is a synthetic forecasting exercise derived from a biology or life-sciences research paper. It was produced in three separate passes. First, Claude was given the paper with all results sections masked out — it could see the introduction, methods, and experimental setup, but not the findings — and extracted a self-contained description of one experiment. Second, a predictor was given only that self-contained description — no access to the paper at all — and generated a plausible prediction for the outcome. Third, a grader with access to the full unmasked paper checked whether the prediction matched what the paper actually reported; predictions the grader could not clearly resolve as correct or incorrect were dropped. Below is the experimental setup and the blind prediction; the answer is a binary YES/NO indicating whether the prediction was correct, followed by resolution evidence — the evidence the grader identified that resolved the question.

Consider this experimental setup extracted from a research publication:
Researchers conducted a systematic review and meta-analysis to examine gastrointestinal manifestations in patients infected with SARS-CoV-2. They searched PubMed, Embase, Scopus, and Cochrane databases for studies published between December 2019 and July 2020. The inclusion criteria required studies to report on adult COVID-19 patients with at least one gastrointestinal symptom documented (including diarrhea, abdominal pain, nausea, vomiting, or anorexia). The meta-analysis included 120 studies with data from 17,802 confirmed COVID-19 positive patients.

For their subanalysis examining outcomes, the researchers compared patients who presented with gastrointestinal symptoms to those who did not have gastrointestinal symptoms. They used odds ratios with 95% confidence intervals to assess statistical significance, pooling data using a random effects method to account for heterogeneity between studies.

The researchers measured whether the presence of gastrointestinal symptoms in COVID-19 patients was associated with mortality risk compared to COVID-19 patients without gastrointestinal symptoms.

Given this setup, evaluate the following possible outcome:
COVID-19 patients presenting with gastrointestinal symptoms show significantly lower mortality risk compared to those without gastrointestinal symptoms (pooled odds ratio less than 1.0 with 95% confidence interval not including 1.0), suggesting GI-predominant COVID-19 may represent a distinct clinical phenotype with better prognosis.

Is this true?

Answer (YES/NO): NO